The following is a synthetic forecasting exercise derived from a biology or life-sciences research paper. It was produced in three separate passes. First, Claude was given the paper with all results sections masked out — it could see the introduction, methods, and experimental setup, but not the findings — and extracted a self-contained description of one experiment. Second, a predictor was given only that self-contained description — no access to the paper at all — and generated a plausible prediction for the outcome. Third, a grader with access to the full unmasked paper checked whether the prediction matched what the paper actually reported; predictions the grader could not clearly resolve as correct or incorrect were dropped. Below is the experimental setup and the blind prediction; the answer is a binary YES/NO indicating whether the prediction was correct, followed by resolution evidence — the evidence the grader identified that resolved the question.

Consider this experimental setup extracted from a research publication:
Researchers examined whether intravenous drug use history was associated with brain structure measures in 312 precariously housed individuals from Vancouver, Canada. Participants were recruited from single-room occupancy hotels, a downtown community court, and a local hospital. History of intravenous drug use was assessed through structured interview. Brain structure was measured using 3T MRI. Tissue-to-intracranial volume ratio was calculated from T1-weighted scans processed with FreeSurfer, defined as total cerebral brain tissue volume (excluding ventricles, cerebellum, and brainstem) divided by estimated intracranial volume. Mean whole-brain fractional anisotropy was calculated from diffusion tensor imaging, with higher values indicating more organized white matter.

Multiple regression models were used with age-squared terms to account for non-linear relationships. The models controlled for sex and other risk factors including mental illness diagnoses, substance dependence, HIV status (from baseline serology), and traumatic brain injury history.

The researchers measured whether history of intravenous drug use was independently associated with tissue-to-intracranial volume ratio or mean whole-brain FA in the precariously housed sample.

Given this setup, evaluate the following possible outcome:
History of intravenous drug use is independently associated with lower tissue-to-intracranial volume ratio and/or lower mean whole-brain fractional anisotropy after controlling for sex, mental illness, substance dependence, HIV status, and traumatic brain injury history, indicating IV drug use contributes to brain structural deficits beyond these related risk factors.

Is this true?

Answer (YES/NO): NO